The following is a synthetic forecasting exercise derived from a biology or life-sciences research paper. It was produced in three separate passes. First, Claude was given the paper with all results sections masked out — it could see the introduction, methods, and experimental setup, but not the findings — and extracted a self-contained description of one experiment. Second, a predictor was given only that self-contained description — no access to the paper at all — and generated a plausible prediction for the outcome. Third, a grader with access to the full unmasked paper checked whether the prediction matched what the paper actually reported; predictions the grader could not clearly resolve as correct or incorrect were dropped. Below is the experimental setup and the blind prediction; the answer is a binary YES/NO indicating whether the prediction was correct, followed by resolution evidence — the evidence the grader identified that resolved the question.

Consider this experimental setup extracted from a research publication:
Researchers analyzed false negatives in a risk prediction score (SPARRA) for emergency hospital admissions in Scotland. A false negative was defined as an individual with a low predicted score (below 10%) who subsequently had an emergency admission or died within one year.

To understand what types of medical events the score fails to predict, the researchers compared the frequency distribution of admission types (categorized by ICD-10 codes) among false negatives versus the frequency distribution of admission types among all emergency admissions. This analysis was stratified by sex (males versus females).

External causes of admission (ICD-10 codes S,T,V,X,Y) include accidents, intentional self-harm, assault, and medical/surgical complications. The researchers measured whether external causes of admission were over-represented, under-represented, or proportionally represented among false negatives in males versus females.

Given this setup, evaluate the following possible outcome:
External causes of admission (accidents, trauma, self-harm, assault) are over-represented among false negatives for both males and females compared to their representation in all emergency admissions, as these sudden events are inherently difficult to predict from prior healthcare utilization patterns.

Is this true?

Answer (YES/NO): YES